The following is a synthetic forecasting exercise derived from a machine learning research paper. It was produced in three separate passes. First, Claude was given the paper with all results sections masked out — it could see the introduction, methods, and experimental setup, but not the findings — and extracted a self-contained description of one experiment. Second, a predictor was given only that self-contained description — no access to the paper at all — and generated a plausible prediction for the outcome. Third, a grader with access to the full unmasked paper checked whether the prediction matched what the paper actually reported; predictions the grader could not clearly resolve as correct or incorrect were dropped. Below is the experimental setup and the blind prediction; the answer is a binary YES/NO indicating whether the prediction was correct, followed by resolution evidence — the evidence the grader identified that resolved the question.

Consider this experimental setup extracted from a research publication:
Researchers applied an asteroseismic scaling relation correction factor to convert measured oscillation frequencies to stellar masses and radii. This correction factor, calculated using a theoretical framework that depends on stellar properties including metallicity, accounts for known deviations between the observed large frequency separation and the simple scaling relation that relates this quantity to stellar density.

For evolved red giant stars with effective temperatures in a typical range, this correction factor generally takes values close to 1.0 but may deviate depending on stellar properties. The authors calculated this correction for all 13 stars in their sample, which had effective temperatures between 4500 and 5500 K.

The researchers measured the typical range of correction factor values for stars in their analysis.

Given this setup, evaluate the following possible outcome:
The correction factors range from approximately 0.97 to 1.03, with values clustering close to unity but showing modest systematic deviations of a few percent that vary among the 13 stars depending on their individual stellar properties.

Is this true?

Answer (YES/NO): NO